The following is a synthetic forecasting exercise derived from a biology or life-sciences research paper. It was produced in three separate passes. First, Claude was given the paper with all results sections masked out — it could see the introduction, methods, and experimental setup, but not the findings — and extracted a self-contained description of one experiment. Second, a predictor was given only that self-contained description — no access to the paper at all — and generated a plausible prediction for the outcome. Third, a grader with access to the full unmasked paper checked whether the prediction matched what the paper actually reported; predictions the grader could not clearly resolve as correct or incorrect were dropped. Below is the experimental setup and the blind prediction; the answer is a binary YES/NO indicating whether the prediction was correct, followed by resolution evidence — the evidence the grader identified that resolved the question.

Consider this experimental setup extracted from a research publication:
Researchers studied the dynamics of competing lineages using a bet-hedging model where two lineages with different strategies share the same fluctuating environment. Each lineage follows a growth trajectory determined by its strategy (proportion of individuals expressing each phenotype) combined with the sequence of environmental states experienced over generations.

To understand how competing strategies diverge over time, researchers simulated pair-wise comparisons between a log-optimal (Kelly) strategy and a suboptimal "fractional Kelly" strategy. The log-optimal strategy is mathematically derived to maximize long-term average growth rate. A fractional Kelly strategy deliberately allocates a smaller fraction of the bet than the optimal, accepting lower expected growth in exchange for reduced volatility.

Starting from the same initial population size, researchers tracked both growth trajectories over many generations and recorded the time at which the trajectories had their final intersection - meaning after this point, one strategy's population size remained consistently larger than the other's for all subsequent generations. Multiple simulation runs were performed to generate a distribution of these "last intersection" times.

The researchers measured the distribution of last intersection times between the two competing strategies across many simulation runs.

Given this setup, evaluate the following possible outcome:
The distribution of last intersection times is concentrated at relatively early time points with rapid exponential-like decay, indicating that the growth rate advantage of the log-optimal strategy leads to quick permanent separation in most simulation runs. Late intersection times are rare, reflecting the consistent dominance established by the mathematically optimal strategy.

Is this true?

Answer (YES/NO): YES